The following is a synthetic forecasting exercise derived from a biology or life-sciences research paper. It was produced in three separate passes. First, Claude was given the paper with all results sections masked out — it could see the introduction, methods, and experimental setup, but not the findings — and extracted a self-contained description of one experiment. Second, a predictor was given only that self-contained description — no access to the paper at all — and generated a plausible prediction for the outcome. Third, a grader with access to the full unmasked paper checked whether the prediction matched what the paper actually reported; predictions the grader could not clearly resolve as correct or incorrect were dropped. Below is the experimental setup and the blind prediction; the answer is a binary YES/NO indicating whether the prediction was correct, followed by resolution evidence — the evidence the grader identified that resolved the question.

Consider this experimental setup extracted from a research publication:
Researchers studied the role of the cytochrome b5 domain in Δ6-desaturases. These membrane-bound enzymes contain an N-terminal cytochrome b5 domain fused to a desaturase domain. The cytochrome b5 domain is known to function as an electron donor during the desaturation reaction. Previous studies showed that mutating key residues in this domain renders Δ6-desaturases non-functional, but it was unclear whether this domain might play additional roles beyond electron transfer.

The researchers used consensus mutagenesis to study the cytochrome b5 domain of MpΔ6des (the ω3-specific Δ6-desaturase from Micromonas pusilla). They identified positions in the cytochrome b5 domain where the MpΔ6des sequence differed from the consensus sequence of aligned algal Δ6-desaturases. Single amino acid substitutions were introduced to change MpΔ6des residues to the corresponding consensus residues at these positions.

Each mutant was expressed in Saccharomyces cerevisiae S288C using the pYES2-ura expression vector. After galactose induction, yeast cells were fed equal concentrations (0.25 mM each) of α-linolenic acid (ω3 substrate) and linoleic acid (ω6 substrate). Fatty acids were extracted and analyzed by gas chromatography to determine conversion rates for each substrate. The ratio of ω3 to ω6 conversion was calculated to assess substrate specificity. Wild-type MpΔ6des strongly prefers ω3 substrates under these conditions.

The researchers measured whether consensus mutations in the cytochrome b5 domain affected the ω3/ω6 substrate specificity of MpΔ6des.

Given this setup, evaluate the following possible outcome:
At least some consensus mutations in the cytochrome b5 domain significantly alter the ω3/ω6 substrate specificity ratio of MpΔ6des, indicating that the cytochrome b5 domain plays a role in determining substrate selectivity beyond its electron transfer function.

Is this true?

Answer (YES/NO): YES